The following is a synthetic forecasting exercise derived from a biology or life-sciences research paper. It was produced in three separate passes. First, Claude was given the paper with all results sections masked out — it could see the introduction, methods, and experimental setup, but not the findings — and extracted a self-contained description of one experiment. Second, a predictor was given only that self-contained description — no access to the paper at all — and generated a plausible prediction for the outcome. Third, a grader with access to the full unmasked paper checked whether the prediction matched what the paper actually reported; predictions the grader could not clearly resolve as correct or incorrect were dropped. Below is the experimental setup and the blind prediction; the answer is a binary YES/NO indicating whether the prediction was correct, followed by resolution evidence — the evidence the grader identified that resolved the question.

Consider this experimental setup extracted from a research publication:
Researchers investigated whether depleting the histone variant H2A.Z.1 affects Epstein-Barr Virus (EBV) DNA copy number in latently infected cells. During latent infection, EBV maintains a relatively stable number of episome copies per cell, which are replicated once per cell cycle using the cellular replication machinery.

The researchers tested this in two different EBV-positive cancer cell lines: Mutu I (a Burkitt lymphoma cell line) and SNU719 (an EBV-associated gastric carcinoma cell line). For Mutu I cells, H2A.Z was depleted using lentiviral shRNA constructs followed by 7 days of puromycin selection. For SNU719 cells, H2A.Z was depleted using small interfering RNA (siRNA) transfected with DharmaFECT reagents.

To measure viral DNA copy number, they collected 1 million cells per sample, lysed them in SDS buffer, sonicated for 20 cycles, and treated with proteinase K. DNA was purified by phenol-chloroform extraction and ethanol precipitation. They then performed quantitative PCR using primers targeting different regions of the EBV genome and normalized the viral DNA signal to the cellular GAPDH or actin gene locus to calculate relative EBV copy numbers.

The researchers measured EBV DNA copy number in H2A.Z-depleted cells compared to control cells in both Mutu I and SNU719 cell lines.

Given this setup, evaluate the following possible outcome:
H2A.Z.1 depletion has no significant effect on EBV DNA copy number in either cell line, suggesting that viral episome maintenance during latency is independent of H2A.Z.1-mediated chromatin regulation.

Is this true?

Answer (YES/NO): NO